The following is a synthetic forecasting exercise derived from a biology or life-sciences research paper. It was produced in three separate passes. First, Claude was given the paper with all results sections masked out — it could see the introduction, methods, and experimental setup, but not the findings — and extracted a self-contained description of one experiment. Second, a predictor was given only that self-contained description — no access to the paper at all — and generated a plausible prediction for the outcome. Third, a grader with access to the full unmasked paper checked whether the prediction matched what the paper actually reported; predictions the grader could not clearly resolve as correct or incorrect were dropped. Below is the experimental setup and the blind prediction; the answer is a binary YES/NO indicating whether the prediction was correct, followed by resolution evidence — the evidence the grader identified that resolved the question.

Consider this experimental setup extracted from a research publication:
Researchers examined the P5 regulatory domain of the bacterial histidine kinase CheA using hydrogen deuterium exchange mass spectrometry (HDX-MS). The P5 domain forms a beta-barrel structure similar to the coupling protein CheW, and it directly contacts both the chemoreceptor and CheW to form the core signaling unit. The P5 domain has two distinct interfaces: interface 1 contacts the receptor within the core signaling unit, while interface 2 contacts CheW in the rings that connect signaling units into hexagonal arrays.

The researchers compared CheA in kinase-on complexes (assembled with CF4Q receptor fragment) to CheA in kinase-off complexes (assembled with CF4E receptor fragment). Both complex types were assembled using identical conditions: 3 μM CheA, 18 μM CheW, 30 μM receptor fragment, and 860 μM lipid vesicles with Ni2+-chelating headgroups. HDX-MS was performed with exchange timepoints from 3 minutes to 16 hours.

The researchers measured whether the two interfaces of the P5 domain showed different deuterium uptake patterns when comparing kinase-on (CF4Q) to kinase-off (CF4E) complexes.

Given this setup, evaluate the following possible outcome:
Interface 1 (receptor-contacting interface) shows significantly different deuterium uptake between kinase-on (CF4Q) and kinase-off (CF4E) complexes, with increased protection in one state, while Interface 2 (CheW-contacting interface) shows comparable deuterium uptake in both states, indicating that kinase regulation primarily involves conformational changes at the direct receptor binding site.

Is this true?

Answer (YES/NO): NO